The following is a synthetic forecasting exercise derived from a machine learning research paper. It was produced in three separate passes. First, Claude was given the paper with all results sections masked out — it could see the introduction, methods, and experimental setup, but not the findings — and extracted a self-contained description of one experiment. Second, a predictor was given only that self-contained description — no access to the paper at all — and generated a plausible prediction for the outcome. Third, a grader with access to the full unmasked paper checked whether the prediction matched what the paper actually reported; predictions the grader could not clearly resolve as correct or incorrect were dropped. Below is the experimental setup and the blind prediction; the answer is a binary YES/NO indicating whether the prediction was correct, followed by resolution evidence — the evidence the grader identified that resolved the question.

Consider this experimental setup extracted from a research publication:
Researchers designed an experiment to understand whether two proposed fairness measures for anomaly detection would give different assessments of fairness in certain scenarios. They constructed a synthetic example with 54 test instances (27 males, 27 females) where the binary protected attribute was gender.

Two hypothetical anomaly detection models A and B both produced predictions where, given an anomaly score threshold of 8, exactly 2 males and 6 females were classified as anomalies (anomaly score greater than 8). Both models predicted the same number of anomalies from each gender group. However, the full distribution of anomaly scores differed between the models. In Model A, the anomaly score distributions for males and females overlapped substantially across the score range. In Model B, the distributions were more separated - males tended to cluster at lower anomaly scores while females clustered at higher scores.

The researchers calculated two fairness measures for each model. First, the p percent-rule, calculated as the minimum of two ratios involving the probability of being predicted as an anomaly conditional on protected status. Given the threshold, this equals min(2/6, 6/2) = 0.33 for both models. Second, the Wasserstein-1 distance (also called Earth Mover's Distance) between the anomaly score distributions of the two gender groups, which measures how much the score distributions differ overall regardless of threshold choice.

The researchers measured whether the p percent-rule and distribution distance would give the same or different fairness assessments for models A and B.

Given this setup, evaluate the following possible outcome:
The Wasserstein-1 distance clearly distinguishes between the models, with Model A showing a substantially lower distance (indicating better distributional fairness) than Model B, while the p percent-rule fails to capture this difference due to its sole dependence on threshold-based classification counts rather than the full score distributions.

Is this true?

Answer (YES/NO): YES